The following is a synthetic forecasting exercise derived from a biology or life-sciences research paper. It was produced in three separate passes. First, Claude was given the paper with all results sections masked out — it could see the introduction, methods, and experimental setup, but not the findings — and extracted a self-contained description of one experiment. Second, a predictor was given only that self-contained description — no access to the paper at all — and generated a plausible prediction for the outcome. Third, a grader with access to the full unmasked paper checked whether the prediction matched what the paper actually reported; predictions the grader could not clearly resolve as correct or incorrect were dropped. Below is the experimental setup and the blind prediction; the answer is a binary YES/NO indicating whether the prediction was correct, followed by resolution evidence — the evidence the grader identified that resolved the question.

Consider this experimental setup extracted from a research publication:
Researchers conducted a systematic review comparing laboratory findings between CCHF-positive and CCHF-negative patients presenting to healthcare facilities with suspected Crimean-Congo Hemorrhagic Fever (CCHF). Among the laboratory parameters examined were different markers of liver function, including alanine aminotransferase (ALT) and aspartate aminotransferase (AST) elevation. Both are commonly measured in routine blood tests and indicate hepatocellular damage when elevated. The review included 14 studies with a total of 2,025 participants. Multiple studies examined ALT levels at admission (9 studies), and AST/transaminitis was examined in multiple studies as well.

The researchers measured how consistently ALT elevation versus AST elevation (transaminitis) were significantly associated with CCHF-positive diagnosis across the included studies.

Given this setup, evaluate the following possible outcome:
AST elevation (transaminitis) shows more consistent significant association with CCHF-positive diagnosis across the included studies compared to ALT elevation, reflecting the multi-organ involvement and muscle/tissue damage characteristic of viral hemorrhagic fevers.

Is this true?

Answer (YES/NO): YES